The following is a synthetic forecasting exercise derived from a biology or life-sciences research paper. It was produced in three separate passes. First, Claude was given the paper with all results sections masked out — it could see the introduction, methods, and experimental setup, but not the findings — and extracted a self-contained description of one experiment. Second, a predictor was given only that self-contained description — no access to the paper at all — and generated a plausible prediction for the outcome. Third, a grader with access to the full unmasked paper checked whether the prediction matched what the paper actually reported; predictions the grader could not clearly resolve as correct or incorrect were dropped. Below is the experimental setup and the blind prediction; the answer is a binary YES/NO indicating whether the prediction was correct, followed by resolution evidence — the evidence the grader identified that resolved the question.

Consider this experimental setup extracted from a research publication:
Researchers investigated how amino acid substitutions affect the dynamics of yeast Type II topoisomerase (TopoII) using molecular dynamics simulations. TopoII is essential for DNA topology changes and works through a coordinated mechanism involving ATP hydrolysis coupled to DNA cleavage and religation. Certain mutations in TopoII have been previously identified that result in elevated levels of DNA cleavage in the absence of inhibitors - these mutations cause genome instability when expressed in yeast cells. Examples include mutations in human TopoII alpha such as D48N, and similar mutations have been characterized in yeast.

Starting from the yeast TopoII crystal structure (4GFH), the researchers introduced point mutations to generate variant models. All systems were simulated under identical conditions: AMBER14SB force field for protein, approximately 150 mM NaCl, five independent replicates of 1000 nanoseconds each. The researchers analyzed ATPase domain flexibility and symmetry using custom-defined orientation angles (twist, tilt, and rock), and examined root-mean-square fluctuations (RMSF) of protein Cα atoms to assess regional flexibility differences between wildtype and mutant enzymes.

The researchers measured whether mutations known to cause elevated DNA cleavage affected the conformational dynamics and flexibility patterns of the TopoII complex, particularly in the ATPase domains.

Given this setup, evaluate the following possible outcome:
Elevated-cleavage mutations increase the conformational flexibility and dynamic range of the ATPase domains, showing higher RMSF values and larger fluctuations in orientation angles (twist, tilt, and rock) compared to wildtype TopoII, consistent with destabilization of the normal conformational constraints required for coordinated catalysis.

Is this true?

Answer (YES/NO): NO